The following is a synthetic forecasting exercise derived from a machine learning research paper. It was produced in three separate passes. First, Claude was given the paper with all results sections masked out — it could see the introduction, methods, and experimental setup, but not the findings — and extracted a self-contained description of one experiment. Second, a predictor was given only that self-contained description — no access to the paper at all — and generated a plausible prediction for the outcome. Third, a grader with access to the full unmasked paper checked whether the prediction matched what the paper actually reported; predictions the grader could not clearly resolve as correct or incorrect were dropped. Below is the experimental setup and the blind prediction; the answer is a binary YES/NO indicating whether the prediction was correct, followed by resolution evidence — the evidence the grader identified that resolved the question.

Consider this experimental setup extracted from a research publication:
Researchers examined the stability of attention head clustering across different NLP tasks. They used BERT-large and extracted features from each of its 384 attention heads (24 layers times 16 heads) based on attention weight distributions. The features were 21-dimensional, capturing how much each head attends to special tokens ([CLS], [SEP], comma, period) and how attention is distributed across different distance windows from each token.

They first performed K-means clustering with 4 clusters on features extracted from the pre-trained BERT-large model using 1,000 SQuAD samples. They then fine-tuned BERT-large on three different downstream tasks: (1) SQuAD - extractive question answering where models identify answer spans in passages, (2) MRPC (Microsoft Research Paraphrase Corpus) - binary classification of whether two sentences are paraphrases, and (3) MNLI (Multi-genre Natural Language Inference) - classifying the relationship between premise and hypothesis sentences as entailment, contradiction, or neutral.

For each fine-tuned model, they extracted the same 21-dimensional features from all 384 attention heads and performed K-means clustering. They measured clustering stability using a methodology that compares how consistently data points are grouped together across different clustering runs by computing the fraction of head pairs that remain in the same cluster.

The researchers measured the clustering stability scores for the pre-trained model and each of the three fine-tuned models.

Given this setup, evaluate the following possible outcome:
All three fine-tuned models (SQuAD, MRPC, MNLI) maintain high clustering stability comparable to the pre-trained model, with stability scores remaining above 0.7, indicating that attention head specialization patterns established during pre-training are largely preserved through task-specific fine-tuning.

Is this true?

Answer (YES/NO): YES